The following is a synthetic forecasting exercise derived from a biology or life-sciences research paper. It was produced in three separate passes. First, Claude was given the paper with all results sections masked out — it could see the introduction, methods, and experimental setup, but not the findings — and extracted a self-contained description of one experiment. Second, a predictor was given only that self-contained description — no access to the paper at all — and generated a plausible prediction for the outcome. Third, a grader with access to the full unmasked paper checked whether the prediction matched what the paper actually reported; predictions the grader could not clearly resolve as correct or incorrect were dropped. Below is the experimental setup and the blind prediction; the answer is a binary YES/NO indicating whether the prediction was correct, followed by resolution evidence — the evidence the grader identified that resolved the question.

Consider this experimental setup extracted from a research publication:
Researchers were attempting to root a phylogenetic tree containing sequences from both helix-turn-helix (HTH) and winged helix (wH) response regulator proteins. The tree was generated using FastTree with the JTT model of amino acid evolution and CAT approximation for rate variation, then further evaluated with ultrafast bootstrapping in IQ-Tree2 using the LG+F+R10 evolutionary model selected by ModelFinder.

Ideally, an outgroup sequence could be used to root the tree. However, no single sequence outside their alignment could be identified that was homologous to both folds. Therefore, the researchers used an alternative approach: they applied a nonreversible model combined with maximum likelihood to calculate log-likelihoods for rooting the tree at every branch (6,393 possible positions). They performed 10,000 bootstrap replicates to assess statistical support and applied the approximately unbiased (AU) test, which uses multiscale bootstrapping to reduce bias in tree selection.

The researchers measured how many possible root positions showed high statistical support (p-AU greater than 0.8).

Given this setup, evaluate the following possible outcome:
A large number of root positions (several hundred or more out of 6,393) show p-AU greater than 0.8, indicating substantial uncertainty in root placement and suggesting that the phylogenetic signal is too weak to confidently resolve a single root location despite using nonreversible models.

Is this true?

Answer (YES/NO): NO